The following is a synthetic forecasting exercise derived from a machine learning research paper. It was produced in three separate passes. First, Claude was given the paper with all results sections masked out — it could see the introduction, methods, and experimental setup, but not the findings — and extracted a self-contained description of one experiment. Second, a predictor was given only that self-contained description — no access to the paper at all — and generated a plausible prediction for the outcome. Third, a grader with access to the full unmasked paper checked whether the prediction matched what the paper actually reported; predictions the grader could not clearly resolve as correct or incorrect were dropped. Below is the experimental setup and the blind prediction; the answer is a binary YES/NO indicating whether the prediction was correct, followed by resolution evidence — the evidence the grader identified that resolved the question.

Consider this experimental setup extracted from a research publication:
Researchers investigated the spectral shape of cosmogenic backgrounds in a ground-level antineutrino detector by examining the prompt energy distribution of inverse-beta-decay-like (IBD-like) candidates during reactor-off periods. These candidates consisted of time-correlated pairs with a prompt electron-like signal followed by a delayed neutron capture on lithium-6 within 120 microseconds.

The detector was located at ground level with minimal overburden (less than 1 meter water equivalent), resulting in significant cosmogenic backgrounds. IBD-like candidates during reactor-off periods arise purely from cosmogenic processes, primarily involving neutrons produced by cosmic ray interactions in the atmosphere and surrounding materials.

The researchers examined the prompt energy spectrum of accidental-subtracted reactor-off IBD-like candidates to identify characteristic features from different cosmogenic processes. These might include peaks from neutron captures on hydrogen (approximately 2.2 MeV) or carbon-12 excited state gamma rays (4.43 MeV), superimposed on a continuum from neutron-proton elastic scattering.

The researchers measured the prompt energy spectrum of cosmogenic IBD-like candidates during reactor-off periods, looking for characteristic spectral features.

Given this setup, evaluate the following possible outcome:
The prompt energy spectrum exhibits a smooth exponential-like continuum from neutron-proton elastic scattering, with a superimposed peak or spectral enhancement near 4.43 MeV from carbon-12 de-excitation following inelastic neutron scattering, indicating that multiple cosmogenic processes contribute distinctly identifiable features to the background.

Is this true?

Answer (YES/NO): YES